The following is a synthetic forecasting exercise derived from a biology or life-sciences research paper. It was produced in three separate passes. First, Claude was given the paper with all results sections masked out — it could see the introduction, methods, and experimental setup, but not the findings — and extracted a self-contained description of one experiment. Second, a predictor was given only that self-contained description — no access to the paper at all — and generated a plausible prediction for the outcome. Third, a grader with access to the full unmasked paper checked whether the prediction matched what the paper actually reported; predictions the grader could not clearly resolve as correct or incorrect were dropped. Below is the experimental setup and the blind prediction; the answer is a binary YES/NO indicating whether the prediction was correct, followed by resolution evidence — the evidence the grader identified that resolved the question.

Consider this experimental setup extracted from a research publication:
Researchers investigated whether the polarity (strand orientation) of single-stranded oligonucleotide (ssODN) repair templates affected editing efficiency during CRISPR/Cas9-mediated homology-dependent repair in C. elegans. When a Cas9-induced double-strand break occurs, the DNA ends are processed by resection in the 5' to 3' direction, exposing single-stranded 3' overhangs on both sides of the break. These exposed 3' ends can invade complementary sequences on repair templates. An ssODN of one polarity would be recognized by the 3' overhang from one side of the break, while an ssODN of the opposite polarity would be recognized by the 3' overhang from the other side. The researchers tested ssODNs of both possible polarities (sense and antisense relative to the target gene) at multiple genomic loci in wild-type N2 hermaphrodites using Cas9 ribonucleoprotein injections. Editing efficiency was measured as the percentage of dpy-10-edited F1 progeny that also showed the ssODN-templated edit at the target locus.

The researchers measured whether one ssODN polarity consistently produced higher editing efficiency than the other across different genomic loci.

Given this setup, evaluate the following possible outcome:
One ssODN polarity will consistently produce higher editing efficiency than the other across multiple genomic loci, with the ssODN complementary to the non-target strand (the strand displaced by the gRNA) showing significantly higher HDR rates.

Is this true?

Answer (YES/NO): NO